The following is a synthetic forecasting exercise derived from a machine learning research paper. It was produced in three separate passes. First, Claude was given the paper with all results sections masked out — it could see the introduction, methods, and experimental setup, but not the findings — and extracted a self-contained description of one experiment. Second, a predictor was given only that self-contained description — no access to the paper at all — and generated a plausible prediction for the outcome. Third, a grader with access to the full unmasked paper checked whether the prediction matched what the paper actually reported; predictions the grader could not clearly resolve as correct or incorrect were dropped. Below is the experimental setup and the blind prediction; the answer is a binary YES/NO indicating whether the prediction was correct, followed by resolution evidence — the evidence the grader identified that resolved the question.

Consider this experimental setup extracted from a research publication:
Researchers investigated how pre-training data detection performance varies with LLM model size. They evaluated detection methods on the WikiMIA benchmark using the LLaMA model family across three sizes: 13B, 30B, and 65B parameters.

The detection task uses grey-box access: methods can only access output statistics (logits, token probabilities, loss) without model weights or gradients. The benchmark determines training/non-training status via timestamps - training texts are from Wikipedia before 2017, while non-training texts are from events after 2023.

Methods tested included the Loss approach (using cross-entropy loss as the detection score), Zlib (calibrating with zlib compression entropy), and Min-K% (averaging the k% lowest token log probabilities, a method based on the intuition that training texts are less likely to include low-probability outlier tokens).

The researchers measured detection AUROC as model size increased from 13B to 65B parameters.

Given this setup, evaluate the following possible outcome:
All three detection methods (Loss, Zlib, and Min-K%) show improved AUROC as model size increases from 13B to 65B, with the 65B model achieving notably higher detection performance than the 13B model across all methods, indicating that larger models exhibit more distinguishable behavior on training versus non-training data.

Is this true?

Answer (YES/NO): NO